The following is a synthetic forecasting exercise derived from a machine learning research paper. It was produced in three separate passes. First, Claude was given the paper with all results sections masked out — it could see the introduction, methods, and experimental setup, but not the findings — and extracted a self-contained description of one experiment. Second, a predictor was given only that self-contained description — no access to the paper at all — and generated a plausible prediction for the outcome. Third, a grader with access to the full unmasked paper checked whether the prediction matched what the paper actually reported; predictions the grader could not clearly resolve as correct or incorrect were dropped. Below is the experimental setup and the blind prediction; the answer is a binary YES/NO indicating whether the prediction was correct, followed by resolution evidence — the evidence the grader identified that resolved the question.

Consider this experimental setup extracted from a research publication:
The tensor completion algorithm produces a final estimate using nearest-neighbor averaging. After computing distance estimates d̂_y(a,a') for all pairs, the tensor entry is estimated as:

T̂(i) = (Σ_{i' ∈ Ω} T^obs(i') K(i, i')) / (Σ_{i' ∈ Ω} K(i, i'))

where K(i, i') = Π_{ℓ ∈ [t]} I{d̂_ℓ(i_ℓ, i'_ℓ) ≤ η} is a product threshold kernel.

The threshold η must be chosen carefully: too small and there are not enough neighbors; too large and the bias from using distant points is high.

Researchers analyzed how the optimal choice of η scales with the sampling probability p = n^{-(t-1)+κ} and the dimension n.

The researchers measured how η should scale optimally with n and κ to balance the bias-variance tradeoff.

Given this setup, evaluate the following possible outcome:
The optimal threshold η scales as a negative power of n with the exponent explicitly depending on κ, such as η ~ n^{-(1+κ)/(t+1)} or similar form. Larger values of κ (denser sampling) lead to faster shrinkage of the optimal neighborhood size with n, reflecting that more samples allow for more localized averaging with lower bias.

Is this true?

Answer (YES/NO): YES